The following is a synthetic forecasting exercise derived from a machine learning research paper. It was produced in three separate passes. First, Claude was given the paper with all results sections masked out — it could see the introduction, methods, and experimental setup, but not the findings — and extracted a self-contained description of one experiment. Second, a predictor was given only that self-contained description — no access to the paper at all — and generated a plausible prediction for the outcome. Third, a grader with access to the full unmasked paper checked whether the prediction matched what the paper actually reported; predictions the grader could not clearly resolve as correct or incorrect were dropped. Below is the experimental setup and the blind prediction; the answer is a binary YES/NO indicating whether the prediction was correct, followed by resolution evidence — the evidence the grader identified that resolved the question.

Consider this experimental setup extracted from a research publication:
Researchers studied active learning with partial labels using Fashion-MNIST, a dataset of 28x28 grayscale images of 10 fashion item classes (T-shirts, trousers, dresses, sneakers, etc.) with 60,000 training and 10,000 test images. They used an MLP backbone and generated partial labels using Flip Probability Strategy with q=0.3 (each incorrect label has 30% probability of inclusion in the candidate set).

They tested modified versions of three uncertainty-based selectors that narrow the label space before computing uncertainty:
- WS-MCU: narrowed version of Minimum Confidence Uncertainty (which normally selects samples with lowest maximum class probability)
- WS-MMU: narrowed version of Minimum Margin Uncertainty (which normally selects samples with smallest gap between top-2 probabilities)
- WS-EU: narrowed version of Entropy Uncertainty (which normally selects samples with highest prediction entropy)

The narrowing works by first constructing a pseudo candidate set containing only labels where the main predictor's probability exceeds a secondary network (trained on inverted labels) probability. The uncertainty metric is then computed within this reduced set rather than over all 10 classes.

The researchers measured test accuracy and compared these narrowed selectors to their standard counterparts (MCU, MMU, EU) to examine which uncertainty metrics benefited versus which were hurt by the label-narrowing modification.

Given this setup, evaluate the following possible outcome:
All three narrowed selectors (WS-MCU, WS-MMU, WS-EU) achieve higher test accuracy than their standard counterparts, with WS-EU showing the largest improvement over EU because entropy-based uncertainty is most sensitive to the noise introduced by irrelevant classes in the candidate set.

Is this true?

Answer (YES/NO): NO